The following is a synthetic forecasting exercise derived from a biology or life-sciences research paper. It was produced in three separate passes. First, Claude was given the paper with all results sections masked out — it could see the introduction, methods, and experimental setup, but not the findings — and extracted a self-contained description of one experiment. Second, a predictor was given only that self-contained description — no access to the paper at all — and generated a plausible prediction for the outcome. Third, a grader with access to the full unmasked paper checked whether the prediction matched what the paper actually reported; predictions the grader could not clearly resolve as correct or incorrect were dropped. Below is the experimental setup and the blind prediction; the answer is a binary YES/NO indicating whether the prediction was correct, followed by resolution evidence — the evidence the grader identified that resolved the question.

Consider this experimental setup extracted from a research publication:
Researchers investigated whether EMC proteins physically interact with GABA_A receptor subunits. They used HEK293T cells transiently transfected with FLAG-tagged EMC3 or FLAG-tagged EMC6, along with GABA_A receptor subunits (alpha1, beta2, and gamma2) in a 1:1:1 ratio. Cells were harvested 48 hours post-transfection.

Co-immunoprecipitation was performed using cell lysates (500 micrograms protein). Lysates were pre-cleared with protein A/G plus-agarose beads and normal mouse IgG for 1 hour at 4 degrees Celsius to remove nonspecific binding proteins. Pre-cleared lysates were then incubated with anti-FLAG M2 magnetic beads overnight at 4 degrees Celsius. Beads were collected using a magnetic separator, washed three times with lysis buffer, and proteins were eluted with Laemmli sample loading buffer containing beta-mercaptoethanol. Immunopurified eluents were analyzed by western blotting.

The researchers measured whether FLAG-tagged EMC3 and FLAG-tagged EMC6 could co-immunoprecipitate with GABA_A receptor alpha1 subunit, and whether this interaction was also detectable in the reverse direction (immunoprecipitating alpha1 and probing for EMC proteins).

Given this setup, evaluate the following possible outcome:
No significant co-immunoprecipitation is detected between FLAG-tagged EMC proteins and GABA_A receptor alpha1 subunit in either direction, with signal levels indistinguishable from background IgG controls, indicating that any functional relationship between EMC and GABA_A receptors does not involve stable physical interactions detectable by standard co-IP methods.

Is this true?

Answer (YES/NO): NO